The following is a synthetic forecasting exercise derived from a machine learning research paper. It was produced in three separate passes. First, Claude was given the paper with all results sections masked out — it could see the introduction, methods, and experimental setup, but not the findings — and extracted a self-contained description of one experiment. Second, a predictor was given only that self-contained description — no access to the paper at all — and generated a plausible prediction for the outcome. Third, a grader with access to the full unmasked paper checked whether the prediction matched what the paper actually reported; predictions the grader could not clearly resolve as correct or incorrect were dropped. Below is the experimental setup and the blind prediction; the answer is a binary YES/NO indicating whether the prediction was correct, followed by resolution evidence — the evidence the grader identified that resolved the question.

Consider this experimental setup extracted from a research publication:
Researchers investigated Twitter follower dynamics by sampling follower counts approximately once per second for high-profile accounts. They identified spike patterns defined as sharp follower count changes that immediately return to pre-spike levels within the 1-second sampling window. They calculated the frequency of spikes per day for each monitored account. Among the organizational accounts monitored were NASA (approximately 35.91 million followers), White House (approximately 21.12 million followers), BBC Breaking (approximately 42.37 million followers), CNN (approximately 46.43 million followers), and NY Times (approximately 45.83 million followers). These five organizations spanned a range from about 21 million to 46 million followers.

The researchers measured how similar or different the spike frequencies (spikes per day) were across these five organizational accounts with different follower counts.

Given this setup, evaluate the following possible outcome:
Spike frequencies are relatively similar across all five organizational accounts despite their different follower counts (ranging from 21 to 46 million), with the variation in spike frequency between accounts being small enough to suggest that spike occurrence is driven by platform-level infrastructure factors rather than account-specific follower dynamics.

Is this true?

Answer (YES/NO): NO